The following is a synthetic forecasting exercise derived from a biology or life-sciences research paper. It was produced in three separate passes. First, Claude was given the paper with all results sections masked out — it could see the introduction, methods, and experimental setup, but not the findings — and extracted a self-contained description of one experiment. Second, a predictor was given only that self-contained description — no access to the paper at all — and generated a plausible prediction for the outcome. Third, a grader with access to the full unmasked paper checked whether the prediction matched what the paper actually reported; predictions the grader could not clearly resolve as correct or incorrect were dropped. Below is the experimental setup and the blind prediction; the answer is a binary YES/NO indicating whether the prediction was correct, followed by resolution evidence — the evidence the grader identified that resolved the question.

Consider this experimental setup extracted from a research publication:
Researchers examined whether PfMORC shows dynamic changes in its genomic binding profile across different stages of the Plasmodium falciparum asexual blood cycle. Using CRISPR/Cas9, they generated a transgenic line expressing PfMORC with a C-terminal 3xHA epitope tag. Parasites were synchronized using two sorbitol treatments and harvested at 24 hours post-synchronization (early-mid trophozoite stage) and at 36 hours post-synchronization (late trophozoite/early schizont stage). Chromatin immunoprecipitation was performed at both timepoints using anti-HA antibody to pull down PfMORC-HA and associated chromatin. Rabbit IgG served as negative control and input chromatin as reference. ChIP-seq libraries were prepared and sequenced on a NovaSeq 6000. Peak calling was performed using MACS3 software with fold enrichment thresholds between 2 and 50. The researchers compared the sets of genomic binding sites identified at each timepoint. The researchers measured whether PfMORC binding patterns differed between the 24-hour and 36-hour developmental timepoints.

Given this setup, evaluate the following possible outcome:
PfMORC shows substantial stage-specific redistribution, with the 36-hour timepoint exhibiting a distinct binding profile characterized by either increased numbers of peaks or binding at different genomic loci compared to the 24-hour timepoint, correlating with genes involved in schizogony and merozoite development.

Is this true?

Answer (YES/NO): NO